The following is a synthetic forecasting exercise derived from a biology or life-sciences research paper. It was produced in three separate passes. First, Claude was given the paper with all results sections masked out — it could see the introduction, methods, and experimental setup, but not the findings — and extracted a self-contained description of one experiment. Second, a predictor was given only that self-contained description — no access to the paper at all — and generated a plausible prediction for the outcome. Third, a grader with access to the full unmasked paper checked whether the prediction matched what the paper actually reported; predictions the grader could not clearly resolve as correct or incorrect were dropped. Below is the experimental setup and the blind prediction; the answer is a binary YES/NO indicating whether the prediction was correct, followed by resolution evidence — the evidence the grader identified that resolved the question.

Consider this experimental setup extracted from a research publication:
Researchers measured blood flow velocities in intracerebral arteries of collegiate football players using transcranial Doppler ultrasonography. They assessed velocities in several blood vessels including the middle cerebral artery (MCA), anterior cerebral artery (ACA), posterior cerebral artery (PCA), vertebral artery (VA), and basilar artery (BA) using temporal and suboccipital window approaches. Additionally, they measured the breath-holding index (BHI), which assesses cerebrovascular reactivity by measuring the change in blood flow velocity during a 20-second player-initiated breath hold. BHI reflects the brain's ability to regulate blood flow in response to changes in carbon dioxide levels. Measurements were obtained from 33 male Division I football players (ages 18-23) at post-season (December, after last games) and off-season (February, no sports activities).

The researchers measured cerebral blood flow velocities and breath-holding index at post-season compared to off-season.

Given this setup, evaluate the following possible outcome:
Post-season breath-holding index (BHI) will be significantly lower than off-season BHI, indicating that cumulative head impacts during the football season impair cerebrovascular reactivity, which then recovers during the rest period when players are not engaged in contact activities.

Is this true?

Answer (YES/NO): NO